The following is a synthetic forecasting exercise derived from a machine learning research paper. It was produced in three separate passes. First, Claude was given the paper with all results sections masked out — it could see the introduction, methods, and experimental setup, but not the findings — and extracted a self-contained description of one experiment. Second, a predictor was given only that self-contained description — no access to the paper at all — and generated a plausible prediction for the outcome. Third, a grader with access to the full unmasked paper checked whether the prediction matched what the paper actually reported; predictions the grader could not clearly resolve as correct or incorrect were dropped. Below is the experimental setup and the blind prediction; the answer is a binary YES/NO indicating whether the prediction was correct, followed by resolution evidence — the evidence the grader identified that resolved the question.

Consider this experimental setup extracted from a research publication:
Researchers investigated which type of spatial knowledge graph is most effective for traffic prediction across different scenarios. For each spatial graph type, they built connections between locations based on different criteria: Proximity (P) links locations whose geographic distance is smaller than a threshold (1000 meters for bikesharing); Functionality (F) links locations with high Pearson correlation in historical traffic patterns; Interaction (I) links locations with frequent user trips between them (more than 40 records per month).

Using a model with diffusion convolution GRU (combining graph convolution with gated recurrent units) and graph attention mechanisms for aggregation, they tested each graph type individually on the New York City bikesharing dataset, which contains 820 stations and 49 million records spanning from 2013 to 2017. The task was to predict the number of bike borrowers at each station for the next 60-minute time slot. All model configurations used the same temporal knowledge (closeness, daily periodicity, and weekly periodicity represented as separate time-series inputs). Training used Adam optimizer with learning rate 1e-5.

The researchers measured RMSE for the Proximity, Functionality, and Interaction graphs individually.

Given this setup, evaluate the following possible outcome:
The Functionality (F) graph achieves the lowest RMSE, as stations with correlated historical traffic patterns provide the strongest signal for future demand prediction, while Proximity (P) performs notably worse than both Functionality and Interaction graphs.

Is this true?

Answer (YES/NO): NO